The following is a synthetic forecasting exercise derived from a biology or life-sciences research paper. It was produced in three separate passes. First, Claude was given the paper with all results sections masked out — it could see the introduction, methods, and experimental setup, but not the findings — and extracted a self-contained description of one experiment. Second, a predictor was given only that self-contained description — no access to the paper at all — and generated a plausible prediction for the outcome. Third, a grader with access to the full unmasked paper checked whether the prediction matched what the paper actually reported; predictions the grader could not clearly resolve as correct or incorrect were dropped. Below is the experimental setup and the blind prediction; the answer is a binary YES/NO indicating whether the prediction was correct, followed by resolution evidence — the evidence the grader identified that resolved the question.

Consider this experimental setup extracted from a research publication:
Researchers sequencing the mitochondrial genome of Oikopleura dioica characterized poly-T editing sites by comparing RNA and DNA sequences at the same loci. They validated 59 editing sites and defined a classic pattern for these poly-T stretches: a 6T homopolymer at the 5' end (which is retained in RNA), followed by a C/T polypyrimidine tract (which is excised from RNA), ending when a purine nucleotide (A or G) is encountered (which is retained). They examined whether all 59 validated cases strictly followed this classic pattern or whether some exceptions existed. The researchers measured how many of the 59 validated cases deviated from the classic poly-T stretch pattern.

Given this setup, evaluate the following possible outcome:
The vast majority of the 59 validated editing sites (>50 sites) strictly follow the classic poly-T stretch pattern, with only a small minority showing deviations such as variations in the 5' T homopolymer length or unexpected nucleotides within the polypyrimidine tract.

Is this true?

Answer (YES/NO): YES